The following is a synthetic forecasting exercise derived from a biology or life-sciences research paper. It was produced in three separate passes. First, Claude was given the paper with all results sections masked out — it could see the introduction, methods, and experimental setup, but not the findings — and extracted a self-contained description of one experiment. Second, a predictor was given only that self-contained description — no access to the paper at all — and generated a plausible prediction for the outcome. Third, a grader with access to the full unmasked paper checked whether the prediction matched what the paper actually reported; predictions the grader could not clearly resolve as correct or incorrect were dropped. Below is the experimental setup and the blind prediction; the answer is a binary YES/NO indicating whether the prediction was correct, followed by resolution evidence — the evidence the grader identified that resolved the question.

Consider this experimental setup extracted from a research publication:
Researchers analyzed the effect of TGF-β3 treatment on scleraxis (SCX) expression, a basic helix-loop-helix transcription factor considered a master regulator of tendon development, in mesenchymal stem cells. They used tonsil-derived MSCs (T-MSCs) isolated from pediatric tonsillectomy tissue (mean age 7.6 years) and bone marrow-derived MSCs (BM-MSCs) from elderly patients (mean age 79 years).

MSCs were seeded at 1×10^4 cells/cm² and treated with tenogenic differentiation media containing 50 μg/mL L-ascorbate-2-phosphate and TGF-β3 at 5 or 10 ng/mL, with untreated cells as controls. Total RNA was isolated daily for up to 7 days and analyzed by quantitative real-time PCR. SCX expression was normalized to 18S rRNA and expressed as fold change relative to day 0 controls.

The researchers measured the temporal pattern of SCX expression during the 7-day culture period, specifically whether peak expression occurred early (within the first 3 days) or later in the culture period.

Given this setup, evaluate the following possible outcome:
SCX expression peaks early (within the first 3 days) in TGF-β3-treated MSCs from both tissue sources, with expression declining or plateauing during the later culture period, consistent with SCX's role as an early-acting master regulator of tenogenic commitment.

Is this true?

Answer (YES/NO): YES